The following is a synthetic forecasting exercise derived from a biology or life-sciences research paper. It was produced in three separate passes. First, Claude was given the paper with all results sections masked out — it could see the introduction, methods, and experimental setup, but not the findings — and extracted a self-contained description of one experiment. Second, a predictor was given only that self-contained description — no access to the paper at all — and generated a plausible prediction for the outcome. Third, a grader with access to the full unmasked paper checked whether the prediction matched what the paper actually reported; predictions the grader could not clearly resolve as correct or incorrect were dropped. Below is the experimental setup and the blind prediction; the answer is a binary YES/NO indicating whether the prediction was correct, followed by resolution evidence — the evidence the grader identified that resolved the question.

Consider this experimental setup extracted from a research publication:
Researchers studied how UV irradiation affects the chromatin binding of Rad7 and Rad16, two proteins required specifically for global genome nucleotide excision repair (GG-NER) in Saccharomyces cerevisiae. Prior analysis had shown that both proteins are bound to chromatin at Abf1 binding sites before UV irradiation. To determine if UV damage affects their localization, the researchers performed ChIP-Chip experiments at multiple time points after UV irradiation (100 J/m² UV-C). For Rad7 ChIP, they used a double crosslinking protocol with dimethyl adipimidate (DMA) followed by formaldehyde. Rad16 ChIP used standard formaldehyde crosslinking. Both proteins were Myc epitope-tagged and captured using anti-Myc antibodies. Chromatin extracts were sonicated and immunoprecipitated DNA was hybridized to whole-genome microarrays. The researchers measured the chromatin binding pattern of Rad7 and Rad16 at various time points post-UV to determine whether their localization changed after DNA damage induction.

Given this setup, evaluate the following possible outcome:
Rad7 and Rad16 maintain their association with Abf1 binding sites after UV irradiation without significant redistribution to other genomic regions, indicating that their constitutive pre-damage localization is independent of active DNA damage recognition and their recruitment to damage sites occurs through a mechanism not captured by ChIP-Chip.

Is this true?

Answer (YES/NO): NO